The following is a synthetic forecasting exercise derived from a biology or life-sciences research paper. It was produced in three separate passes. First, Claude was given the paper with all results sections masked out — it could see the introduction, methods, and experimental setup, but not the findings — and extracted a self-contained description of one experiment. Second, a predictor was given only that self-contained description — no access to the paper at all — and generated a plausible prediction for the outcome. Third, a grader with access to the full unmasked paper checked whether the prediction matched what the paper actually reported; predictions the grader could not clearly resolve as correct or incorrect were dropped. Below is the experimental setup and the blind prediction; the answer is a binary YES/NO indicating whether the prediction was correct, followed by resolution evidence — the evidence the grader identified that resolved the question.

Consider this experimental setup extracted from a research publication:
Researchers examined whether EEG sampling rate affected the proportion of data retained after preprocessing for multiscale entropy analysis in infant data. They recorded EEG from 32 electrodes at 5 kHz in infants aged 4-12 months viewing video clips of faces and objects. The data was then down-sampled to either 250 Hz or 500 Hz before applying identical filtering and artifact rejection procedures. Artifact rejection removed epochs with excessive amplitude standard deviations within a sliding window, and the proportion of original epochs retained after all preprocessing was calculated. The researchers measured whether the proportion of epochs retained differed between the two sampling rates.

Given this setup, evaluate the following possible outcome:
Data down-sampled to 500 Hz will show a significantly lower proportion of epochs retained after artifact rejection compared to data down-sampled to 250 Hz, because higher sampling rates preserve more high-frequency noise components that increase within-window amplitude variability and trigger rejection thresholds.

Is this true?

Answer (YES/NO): NO